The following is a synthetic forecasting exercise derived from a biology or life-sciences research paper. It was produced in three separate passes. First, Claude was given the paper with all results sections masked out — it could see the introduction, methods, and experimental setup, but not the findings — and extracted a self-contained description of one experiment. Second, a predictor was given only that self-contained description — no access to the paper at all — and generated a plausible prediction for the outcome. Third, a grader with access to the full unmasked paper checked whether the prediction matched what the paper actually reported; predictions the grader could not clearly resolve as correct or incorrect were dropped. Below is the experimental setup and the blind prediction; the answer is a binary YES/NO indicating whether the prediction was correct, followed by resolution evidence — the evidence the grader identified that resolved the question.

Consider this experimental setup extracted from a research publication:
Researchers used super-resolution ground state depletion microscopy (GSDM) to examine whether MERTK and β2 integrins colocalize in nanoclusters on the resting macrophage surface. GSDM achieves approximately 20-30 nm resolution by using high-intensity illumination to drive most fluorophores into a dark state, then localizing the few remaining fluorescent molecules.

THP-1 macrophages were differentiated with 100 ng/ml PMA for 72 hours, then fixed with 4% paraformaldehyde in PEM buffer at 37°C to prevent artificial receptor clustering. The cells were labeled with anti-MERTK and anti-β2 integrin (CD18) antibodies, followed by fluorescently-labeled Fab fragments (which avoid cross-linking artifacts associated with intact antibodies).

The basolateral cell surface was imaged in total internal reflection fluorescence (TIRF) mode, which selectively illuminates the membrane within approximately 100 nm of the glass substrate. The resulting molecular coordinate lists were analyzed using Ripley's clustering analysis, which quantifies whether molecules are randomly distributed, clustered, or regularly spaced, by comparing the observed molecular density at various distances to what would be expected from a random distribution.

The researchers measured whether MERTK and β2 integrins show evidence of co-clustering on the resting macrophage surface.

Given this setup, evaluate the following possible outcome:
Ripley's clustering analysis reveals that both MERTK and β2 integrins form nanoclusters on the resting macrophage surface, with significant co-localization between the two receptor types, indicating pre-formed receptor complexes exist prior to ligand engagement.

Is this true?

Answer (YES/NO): YES